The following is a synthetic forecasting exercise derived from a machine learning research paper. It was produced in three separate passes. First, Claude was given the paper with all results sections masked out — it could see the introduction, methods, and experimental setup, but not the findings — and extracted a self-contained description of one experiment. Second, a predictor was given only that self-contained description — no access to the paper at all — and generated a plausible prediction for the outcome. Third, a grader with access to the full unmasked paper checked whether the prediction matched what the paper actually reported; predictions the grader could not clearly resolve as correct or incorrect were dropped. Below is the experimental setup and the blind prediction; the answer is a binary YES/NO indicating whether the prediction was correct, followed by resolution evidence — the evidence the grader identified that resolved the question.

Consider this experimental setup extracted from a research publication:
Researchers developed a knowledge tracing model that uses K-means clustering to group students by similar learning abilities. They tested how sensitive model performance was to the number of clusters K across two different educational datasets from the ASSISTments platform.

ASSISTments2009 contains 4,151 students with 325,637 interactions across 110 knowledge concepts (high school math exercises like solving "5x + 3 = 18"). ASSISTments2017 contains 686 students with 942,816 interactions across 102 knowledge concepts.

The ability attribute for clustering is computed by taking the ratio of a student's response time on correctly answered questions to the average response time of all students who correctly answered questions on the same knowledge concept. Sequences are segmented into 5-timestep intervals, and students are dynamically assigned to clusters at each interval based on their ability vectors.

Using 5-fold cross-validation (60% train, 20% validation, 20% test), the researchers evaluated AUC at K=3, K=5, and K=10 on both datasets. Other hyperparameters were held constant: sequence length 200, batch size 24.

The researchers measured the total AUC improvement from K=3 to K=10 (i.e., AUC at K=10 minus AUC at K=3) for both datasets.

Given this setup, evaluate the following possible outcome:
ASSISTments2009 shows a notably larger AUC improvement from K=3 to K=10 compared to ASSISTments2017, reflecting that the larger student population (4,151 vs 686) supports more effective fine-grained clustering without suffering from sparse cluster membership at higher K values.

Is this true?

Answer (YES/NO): NO